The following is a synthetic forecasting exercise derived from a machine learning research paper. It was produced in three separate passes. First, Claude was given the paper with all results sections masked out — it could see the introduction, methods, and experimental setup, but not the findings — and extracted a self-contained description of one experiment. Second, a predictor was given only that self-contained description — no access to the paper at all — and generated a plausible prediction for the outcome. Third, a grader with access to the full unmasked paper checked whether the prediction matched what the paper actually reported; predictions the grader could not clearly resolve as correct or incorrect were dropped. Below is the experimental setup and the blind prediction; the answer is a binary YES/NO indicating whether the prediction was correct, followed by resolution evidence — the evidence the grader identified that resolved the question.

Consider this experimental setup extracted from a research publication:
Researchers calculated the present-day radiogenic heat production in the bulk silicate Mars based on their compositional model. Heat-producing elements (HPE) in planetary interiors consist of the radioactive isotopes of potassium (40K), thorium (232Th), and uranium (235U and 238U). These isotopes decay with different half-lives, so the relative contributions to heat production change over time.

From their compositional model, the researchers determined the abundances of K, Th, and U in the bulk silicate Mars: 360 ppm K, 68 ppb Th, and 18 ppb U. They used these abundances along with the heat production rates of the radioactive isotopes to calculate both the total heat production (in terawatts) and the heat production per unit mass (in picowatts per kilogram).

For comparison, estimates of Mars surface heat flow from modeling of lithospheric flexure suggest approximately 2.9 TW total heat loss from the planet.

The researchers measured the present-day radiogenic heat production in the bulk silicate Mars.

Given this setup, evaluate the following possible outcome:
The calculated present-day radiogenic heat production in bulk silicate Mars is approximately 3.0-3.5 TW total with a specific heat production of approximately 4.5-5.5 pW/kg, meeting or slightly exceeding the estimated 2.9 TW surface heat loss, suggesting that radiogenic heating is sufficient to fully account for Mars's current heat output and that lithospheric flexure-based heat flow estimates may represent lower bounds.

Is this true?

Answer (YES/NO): NO